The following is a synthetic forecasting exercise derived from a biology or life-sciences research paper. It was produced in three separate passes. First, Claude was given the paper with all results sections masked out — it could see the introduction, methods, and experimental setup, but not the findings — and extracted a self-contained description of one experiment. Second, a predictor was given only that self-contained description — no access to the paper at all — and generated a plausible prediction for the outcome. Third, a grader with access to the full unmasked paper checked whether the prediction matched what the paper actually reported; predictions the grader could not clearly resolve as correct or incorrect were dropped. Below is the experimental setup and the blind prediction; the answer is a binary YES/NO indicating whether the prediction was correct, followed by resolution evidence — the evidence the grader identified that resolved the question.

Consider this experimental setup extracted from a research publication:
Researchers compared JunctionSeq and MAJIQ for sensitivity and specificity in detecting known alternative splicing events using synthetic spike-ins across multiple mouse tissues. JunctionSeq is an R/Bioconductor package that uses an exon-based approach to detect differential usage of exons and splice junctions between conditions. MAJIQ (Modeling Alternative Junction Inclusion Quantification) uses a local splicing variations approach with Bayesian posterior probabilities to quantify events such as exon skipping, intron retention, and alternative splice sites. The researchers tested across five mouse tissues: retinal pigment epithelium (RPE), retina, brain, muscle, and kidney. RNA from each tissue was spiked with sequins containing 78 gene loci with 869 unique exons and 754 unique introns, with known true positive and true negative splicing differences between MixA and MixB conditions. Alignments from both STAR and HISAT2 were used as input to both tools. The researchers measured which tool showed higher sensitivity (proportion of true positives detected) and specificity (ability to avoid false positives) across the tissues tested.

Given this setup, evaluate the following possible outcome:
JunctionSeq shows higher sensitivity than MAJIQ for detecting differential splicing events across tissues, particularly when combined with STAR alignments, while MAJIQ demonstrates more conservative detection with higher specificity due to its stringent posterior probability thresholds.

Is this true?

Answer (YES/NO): NO